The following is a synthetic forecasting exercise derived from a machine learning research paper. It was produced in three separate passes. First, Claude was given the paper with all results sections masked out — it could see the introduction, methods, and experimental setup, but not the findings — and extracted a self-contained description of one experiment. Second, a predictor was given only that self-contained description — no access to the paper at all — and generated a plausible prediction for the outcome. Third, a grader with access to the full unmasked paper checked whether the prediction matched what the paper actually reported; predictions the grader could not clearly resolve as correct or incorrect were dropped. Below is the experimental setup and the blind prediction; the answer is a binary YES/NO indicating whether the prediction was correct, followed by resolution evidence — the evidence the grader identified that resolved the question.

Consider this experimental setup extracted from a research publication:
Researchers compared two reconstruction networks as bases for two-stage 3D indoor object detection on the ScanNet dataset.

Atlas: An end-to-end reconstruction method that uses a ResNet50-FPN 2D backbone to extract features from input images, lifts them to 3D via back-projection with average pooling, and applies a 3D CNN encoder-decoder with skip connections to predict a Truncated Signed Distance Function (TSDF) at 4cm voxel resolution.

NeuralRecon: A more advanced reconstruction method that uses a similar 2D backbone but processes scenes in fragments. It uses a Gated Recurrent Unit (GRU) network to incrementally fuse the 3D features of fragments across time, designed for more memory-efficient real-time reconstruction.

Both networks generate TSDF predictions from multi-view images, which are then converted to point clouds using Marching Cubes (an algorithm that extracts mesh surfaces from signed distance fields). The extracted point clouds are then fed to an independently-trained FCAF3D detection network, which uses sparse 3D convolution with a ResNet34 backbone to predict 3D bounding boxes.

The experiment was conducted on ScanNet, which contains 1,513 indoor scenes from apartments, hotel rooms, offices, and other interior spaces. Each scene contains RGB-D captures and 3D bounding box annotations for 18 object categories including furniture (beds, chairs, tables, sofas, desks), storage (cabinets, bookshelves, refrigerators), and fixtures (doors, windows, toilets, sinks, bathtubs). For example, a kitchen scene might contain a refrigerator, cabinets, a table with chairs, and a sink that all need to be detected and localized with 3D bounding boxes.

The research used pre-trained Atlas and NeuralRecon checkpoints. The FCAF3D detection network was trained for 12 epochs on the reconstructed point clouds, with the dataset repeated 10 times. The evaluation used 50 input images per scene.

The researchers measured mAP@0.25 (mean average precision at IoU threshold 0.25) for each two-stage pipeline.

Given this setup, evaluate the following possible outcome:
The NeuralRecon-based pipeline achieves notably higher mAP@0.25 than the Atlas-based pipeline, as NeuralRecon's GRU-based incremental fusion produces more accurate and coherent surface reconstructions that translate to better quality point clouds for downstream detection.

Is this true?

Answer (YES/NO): NO